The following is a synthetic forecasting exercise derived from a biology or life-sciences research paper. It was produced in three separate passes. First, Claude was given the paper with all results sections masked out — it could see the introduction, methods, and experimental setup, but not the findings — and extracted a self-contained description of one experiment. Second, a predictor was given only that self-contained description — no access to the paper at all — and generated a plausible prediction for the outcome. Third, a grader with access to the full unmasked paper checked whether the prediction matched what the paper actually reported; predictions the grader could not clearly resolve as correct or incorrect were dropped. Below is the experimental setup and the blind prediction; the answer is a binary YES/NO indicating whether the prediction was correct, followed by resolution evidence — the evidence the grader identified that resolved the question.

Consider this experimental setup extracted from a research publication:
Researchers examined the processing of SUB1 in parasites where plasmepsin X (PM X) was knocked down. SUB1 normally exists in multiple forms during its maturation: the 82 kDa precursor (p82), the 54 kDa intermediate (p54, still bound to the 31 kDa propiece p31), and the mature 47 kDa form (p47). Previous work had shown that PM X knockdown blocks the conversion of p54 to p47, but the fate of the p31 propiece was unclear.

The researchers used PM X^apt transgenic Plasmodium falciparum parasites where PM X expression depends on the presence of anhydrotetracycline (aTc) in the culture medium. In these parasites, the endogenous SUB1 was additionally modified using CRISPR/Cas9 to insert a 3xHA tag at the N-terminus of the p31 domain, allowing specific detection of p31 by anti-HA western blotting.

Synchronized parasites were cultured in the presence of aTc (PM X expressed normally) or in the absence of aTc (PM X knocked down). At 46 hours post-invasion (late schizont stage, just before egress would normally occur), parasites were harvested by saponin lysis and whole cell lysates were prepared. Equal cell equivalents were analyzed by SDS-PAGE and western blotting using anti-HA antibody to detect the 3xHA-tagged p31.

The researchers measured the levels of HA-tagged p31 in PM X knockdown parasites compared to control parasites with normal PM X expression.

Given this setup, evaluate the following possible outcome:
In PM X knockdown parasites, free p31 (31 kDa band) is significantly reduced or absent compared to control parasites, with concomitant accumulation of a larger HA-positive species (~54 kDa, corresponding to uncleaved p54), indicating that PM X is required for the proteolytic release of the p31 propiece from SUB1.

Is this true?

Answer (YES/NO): NO